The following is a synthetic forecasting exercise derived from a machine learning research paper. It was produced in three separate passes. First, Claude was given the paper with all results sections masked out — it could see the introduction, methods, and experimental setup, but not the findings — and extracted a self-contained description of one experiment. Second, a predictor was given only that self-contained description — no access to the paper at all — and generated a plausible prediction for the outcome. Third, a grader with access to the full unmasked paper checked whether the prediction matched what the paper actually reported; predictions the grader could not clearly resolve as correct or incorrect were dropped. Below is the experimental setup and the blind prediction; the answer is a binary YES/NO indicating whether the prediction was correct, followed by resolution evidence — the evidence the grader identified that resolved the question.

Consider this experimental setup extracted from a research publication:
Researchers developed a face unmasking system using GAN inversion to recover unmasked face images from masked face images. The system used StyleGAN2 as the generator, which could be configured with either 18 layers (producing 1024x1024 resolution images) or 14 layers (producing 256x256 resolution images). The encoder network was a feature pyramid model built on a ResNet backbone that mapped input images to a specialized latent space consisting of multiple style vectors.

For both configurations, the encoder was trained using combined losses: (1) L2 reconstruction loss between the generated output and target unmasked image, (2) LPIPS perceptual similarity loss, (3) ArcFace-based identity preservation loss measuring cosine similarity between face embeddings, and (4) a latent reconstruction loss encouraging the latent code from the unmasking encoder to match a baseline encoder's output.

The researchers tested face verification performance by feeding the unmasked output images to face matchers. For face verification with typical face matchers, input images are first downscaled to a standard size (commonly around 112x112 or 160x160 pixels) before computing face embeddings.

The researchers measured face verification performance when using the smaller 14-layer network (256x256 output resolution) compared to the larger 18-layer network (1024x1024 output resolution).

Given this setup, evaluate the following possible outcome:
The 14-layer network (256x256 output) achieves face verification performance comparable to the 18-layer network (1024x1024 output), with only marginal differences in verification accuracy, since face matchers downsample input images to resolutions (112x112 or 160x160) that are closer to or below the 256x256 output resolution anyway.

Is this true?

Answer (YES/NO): YES